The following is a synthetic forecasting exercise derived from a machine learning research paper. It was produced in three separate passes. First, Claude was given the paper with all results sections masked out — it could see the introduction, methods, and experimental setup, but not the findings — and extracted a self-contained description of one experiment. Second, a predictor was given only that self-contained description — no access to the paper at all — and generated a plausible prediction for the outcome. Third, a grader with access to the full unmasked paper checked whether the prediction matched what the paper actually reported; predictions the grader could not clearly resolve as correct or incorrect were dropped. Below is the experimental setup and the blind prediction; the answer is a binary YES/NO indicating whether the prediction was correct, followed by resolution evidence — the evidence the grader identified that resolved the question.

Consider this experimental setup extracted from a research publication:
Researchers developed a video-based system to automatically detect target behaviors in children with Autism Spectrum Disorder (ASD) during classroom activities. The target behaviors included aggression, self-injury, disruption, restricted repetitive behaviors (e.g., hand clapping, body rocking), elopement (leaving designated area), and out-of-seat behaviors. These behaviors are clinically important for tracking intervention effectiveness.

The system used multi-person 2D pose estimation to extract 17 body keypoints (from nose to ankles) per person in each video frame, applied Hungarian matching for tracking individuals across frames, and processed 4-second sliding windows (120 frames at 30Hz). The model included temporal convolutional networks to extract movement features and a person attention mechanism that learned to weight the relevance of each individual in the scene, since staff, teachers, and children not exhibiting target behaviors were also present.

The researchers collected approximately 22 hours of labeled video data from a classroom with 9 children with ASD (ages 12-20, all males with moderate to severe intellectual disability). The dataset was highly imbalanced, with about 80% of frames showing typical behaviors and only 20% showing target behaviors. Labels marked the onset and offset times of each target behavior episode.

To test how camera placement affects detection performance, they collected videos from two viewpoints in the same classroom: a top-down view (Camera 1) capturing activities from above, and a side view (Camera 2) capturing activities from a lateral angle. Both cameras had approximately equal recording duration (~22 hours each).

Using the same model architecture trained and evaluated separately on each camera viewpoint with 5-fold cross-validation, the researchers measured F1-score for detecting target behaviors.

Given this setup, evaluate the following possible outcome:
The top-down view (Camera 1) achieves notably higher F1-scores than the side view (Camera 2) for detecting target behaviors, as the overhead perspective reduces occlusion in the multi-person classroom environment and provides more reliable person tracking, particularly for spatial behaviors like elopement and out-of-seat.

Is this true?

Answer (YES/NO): YES